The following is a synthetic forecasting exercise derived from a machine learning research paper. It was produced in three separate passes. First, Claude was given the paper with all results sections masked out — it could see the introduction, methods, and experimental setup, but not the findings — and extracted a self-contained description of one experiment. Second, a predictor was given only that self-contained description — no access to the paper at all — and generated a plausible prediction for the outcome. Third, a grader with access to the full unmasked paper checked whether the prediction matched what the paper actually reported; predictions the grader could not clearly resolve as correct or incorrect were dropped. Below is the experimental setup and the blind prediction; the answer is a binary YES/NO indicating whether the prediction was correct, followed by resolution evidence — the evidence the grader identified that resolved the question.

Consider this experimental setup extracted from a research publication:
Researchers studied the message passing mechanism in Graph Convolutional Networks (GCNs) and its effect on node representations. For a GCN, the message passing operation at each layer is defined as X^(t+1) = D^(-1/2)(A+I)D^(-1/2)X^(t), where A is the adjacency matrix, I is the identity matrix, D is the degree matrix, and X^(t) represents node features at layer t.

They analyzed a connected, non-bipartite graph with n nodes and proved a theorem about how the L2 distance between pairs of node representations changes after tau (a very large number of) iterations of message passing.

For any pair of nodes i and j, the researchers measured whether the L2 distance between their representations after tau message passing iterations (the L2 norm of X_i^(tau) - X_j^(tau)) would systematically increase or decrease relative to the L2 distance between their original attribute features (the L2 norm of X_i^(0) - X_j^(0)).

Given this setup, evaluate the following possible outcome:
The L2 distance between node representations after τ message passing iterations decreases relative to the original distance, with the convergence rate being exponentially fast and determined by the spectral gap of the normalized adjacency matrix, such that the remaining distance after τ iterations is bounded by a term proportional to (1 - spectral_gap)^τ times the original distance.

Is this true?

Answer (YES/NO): NO